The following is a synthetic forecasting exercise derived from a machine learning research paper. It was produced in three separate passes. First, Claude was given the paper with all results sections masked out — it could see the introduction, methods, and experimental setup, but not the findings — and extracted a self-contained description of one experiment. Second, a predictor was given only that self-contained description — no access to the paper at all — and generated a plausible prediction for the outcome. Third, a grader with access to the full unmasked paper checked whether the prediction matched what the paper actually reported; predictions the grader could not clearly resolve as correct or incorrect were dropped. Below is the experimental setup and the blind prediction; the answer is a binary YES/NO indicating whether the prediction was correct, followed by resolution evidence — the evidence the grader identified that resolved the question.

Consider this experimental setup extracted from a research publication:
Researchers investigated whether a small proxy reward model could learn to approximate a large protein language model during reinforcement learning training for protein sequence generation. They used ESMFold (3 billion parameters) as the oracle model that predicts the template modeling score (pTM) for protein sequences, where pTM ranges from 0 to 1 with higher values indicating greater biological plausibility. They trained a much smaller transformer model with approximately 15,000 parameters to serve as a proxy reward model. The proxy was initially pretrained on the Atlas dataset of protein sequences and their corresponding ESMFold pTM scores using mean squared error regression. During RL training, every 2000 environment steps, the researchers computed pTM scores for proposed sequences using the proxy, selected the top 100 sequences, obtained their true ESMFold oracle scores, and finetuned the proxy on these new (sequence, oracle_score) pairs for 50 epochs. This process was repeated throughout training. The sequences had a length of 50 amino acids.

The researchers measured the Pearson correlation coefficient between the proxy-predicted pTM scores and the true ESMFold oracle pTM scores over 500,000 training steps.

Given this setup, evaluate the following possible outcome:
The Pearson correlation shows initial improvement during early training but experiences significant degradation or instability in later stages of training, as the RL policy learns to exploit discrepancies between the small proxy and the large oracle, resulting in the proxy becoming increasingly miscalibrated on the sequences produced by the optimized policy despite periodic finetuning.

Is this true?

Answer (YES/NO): NO